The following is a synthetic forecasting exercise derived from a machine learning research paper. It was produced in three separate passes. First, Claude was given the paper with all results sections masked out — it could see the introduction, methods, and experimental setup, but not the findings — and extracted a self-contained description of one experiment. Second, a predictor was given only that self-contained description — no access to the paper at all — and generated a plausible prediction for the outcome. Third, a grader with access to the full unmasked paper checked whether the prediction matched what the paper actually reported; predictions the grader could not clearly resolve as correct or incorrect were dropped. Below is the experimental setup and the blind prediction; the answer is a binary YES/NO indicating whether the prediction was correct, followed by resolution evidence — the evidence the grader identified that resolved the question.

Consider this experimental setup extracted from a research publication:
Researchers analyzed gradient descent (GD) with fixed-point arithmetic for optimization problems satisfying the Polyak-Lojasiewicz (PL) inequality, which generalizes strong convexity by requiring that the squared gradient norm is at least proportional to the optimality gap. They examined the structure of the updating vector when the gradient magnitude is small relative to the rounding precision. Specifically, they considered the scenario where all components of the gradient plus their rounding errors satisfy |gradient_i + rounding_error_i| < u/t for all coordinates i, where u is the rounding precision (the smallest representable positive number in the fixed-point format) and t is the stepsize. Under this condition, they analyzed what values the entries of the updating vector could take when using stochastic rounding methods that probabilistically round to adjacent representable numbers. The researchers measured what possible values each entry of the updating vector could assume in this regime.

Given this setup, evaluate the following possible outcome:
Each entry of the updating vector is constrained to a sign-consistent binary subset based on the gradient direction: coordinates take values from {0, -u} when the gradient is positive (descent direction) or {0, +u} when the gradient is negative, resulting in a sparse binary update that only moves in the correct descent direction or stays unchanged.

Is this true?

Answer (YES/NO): NO